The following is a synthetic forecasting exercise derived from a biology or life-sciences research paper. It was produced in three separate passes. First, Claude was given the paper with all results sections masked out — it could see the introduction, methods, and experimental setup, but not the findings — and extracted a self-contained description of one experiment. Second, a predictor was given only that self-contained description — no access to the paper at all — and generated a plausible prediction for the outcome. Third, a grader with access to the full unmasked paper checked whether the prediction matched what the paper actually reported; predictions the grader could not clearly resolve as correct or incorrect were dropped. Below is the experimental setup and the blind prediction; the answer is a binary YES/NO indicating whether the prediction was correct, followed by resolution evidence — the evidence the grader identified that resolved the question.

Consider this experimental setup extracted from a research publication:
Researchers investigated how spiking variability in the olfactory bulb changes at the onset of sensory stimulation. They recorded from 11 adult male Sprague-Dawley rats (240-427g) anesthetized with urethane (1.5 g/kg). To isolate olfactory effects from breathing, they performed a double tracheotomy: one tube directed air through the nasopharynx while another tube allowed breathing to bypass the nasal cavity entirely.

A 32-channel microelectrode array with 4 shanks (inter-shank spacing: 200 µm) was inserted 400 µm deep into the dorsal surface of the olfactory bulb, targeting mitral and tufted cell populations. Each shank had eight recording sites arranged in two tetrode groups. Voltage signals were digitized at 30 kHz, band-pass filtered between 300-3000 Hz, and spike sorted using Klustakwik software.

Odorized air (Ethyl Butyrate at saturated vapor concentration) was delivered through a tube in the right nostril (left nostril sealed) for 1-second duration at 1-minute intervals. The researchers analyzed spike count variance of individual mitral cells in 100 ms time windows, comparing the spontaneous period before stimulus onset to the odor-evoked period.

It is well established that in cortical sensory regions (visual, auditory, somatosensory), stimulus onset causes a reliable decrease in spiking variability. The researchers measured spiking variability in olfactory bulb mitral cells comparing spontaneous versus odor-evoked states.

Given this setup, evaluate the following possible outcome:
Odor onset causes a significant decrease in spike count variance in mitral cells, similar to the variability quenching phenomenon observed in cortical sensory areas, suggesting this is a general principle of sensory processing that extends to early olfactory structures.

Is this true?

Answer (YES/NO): NO